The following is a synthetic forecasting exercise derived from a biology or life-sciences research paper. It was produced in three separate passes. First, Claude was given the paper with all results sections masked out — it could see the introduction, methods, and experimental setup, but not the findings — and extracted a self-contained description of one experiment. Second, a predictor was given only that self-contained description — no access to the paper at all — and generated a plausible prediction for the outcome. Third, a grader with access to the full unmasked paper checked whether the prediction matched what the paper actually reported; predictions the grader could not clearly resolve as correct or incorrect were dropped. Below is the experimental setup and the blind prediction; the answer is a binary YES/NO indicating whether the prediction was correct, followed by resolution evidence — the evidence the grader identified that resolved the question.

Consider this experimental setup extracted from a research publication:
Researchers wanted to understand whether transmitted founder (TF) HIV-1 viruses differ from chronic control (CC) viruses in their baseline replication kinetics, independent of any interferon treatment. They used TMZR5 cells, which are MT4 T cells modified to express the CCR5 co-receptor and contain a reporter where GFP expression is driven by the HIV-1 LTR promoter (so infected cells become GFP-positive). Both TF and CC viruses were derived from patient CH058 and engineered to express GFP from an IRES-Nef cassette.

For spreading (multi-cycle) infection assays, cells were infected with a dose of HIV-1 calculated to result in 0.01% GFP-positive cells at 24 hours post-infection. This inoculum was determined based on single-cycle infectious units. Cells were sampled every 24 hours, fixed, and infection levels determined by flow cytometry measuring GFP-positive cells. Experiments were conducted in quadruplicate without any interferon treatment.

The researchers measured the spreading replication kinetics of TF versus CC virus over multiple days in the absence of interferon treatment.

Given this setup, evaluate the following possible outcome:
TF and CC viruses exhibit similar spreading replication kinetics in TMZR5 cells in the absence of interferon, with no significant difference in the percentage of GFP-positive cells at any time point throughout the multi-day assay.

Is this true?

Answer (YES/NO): NO